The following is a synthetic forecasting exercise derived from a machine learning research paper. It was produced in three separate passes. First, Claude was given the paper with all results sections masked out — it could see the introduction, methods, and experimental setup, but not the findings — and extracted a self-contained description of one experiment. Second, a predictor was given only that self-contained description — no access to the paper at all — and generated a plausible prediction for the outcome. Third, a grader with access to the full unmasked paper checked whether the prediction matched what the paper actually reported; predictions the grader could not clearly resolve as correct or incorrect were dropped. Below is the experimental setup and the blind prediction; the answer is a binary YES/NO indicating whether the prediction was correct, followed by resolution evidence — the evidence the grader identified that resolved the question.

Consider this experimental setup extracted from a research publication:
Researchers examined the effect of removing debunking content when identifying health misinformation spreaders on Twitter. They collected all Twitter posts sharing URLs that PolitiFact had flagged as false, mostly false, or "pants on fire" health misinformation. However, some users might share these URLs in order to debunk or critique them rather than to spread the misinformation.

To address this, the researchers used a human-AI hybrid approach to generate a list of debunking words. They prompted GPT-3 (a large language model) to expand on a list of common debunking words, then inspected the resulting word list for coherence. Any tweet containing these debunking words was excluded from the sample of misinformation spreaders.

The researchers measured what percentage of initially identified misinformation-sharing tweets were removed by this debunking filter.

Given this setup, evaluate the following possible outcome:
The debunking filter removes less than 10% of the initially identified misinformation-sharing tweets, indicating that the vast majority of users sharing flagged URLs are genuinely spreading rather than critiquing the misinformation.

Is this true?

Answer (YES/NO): YES